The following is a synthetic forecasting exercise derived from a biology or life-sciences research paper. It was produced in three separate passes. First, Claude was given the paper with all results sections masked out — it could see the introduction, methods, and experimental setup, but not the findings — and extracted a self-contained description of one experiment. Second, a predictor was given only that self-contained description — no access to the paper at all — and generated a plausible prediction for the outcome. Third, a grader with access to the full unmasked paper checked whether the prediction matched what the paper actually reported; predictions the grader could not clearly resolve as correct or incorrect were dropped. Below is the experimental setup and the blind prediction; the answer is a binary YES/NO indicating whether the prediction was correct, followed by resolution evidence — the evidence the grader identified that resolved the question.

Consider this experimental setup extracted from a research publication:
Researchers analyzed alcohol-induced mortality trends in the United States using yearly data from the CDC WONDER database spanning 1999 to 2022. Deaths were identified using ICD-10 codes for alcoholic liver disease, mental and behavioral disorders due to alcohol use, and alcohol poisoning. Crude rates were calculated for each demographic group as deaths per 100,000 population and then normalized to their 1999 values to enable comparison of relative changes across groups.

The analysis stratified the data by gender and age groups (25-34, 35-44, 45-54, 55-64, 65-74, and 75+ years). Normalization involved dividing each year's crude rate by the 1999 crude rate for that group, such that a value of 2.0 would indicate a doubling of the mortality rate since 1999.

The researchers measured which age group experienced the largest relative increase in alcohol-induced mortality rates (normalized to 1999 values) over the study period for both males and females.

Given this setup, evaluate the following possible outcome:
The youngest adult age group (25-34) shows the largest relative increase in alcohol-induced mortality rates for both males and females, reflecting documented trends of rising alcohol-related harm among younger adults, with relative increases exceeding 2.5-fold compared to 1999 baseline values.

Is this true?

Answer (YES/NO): YES